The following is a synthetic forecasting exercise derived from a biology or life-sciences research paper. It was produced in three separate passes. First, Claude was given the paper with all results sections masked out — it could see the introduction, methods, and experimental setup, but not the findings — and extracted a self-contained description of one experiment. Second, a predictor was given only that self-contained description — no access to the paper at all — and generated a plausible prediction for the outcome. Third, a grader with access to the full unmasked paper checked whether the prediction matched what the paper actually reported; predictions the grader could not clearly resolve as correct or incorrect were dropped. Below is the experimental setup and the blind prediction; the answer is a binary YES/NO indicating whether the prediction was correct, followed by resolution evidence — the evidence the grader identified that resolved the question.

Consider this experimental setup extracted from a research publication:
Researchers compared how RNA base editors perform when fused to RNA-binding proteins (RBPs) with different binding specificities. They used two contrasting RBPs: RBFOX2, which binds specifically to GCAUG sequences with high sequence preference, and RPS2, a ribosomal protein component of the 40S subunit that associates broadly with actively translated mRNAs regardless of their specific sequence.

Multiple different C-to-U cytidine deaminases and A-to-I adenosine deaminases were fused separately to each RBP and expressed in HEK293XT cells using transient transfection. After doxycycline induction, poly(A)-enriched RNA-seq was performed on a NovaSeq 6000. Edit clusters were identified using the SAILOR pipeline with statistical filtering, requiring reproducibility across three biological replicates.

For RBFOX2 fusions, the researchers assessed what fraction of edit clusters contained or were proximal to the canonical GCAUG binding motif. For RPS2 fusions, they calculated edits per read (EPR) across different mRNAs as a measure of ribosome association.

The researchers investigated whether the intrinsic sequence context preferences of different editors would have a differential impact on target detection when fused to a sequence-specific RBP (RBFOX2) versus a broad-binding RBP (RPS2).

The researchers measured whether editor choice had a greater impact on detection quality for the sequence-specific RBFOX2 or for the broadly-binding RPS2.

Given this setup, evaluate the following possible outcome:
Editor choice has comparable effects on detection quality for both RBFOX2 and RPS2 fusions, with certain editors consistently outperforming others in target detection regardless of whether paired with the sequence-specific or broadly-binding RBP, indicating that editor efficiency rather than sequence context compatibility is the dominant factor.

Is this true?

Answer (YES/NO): NO